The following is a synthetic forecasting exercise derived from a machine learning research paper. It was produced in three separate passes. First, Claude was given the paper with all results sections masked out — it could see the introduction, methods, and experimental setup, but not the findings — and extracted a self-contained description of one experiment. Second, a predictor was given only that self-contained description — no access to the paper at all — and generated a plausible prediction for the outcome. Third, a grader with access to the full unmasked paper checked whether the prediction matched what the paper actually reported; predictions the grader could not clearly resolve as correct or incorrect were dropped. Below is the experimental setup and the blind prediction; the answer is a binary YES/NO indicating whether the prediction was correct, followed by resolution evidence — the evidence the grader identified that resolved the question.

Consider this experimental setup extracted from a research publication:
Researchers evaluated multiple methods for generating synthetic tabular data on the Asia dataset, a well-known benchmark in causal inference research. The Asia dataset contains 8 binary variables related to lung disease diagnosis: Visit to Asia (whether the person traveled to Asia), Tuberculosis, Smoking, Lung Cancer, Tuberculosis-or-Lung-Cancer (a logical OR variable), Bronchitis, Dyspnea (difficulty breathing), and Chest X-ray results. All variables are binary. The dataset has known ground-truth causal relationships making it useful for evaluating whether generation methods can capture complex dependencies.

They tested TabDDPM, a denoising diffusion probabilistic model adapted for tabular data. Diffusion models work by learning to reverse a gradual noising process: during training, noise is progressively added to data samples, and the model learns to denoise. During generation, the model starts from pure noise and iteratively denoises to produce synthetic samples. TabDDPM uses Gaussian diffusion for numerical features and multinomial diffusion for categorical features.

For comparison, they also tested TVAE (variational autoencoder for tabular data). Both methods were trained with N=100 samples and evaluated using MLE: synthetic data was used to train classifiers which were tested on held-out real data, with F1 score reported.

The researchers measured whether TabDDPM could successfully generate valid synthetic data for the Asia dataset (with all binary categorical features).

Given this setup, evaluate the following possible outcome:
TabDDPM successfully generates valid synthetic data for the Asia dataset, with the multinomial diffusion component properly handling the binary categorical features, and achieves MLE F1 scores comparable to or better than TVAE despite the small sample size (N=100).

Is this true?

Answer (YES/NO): NO